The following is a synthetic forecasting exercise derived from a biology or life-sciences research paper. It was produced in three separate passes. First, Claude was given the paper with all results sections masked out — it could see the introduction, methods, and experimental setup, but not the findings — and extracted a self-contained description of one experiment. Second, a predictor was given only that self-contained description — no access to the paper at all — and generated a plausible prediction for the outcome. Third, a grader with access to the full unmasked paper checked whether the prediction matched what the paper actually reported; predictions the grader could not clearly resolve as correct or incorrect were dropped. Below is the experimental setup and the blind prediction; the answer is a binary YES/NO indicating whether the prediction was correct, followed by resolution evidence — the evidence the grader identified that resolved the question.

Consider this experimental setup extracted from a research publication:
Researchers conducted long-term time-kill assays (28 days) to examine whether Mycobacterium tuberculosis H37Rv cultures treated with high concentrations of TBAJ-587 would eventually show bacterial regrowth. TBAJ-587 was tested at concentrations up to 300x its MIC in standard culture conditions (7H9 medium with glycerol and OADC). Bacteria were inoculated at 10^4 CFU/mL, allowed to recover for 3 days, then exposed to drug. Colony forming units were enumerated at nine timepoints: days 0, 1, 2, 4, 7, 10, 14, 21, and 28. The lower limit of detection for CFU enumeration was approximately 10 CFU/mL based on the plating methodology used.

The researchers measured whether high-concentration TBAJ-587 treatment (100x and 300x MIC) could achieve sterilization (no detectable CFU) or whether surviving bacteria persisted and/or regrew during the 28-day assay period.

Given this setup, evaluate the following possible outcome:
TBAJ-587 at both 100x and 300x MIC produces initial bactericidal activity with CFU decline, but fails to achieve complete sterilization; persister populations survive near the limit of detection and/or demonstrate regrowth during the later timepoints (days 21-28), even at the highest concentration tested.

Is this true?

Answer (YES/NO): NO